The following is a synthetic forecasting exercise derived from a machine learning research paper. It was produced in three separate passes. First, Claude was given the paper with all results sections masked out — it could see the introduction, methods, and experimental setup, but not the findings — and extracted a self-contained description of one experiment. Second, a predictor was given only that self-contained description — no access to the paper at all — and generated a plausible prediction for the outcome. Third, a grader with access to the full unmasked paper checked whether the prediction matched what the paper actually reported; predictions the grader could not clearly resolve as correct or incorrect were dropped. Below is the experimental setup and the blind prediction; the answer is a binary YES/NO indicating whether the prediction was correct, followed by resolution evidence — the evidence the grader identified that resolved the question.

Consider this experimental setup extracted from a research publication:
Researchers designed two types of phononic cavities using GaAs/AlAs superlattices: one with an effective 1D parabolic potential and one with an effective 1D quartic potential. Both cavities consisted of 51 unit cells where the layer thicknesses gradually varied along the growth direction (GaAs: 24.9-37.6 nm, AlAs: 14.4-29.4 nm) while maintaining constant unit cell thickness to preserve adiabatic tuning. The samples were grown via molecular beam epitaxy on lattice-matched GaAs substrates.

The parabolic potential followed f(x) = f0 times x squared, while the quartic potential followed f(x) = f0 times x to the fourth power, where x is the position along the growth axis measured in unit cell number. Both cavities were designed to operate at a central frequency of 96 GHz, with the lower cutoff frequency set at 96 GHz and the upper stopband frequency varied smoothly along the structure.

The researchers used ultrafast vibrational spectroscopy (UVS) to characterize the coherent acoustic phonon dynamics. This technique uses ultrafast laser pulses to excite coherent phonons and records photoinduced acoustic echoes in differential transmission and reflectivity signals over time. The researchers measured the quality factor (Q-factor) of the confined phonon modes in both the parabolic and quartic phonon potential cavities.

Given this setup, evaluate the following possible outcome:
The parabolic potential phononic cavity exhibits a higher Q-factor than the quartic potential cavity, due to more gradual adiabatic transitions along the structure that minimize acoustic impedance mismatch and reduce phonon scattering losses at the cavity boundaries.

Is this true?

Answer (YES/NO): YES